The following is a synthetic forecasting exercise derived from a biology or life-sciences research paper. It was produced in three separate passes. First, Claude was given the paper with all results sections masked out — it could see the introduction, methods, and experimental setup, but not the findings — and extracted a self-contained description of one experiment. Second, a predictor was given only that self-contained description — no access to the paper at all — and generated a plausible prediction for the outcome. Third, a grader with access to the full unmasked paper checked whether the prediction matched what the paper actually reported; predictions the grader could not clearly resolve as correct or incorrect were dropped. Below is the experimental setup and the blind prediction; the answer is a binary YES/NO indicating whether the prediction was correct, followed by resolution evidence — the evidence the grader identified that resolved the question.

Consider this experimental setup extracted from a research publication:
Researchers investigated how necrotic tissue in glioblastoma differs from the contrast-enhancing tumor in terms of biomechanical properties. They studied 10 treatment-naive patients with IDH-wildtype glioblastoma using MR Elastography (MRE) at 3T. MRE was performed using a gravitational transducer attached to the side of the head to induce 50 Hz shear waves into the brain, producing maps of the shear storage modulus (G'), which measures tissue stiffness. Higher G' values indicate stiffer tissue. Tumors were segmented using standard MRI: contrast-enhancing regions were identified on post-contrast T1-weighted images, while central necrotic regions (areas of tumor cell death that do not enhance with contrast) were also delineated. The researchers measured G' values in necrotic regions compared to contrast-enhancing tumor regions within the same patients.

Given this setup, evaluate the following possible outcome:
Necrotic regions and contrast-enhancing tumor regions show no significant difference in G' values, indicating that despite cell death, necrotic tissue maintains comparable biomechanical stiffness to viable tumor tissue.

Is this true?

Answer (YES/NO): NO